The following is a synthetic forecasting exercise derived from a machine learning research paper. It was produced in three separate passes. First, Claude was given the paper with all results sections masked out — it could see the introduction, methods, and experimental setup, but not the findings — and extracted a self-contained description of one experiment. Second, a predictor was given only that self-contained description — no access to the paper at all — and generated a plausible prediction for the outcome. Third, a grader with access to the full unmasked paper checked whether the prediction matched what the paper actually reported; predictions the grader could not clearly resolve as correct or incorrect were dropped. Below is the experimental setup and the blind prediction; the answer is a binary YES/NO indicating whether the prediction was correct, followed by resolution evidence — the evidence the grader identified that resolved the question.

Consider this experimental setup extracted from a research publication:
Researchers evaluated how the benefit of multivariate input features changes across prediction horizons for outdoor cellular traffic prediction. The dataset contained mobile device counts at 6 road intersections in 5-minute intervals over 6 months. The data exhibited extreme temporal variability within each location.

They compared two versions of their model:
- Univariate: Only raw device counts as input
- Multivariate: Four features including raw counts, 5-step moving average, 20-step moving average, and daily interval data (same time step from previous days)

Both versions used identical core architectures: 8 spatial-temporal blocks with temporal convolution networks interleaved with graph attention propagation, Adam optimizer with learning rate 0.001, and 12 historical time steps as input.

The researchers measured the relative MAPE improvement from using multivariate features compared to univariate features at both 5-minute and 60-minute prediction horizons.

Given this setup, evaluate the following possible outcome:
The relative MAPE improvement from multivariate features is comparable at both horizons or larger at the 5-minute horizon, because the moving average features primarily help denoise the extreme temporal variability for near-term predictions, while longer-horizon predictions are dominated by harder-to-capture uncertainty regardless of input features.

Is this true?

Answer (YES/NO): YES